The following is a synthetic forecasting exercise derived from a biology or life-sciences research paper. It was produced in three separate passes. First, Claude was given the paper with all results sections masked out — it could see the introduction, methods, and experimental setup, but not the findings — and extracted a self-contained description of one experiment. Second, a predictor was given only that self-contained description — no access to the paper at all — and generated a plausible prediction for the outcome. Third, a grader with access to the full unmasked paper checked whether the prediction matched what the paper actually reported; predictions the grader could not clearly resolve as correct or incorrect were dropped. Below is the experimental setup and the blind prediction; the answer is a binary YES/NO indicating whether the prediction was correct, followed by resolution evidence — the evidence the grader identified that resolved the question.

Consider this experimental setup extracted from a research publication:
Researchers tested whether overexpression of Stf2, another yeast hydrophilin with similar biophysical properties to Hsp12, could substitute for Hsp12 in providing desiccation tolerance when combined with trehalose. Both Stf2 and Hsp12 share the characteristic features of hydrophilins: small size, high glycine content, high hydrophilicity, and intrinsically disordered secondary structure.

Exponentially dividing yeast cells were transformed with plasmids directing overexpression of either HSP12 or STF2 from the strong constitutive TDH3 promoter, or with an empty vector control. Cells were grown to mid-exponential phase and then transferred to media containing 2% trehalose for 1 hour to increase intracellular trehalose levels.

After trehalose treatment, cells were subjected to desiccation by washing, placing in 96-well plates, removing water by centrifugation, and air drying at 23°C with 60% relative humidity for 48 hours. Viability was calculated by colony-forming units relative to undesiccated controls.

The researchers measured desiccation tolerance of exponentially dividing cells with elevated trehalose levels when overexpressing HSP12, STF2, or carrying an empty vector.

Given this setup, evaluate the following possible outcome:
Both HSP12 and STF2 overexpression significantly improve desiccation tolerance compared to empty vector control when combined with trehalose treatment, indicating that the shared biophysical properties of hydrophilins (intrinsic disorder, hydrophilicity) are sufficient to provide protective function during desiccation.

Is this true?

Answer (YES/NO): NO